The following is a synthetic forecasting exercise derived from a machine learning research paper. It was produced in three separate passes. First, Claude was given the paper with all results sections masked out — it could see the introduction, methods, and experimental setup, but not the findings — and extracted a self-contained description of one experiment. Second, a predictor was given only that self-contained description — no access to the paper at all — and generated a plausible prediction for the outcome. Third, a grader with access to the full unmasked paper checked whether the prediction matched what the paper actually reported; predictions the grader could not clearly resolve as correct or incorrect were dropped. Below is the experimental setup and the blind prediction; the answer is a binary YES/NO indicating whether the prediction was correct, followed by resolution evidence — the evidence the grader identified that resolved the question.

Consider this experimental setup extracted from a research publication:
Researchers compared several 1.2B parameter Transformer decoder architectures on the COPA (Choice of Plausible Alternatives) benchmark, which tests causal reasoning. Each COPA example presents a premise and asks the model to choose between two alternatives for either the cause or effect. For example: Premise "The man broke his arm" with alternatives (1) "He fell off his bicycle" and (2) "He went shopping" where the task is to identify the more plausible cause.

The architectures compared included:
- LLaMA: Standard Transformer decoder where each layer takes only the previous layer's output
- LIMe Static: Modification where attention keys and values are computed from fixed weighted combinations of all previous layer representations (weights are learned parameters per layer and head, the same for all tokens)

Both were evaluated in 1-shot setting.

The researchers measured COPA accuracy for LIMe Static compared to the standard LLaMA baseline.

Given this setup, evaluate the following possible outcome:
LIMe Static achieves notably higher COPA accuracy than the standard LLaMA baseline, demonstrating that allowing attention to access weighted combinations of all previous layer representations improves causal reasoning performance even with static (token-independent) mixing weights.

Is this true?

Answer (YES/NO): NO